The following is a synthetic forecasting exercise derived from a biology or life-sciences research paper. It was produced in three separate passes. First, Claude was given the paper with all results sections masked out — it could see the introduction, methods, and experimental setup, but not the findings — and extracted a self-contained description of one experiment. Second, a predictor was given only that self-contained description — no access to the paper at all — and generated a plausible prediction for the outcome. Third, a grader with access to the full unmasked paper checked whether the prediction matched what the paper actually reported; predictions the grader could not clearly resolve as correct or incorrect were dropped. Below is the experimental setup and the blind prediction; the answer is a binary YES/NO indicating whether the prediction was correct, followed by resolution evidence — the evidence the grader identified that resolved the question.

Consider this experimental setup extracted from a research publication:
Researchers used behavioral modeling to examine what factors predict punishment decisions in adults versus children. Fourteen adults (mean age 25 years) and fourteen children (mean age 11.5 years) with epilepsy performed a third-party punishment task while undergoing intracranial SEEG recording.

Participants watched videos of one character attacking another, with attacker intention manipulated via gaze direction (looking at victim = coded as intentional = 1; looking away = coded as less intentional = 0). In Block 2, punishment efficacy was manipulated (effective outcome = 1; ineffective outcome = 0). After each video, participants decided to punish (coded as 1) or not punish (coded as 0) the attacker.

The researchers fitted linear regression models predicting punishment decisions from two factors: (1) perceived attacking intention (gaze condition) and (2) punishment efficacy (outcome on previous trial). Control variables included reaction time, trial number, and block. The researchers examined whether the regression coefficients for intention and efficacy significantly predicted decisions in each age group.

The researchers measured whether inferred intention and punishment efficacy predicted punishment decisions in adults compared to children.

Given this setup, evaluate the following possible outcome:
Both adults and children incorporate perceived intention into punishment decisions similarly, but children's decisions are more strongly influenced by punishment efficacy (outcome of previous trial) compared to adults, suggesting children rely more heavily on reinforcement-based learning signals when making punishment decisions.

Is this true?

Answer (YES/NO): NO